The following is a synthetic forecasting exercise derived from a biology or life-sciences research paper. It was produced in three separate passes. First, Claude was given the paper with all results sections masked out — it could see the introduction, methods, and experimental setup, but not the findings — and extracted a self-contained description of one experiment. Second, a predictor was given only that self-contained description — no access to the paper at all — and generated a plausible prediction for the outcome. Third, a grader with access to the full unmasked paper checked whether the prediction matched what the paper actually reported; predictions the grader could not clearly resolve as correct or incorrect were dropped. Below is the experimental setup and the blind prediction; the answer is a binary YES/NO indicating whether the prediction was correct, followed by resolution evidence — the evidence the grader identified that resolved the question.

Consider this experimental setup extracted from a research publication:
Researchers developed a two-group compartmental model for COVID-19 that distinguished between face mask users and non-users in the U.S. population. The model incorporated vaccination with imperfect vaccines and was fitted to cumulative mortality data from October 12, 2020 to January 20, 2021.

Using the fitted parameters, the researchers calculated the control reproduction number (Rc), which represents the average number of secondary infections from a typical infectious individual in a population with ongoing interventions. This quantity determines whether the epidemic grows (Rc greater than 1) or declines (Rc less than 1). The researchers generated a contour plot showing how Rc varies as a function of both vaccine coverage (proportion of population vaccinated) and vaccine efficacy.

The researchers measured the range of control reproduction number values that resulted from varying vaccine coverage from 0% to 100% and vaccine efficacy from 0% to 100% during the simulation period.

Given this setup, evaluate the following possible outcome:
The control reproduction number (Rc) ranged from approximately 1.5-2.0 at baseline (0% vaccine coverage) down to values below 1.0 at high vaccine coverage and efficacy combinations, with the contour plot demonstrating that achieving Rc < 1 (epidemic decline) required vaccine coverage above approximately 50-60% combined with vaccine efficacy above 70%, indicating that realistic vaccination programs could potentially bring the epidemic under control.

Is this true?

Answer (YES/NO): NO